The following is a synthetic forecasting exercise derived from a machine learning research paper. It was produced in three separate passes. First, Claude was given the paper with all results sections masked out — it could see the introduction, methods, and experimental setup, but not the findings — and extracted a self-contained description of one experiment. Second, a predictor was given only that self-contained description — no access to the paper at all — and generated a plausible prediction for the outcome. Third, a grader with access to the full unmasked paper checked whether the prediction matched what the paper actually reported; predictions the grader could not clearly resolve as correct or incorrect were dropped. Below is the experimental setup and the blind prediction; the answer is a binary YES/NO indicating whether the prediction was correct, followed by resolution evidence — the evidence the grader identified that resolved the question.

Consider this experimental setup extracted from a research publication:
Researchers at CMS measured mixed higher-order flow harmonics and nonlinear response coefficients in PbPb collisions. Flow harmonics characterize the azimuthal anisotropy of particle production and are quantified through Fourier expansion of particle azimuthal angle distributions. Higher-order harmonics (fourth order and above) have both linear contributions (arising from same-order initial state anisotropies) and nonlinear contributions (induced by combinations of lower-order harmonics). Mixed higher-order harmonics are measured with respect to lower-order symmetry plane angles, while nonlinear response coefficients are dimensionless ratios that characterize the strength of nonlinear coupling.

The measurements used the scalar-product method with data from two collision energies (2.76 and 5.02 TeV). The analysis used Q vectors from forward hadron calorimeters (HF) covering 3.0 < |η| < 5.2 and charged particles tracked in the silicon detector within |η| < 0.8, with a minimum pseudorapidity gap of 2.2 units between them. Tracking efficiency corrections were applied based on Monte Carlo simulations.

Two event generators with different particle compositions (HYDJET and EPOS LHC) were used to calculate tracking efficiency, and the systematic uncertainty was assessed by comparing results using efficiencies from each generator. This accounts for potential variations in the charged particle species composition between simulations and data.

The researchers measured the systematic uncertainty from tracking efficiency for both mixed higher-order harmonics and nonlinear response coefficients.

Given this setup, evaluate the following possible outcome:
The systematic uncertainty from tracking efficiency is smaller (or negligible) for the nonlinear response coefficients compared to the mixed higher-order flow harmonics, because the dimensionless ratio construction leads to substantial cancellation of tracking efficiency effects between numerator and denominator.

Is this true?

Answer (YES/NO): YES